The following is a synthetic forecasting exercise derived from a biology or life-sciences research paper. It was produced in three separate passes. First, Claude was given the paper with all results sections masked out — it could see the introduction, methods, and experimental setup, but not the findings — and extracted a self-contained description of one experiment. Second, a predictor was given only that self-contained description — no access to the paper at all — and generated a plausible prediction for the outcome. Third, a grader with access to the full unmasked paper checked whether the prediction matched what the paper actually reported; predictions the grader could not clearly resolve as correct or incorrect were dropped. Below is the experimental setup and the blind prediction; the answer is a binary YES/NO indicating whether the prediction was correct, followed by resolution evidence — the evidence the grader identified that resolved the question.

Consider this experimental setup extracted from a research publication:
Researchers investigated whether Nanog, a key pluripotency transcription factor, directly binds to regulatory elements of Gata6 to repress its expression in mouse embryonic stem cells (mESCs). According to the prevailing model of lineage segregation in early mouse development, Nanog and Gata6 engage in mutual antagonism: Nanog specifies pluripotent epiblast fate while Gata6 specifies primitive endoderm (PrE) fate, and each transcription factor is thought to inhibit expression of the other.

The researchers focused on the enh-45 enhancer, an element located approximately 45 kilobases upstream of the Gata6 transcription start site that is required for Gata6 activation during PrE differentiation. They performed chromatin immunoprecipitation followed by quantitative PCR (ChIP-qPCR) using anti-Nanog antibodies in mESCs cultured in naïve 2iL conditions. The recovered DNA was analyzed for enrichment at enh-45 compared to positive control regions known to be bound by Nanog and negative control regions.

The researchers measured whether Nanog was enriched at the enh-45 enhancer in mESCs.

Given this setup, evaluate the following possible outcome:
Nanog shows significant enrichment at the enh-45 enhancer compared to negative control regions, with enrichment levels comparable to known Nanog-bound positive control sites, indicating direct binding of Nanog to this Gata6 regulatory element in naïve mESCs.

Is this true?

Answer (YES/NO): NO